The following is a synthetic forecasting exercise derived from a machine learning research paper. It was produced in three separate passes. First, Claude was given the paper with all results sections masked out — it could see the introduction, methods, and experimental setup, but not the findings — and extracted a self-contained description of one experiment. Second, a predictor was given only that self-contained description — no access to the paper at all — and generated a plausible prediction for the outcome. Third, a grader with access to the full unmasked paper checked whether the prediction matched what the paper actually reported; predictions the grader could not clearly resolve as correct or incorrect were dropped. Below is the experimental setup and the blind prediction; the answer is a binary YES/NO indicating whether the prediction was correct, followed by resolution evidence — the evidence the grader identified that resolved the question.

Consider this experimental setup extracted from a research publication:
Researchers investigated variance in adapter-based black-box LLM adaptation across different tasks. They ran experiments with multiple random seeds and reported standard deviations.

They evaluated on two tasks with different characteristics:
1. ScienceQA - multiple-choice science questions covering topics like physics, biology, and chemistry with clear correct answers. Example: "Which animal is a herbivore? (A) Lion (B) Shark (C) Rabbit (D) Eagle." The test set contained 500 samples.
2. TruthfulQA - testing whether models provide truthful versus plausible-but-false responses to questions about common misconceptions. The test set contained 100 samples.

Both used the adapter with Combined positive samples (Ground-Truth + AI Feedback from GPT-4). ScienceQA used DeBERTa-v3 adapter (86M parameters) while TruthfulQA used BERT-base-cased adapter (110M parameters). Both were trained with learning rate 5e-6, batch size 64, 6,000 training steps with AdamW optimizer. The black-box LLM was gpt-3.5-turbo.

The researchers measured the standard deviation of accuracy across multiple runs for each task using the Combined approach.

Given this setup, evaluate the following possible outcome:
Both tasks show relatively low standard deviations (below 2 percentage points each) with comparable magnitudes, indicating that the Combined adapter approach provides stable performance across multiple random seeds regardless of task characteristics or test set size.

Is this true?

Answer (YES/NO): NO